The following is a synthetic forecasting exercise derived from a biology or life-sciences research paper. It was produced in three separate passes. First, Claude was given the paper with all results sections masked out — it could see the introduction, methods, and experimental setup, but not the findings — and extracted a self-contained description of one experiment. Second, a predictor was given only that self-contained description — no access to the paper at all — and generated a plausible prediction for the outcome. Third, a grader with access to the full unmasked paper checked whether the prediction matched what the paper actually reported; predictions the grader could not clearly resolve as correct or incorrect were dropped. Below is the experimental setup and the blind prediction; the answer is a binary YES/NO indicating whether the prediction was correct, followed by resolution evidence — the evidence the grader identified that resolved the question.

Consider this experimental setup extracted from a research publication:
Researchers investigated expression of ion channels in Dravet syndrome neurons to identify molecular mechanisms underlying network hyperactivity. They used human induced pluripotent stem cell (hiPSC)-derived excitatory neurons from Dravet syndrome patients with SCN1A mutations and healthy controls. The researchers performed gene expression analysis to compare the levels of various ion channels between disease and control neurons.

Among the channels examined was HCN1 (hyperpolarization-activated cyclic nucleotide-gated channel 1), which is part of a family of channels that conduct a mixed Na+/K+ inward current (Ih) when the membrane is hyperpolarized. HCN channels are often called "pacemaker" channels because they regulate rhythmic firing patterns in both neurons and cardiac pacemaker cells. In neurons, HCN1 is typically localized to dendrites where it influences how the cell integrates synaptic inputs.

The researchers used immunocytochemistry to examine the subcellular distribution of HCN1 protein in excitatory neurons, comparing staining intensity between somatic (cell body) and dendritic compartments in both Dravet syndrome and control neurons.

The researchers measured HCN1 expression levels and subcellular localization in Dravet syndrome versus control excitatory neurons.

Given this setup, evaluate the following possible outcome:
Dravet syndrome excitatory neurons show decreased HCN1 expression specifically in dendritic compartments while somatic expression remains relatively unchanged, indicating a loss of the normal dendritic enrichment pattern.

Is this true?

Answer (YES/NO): NO